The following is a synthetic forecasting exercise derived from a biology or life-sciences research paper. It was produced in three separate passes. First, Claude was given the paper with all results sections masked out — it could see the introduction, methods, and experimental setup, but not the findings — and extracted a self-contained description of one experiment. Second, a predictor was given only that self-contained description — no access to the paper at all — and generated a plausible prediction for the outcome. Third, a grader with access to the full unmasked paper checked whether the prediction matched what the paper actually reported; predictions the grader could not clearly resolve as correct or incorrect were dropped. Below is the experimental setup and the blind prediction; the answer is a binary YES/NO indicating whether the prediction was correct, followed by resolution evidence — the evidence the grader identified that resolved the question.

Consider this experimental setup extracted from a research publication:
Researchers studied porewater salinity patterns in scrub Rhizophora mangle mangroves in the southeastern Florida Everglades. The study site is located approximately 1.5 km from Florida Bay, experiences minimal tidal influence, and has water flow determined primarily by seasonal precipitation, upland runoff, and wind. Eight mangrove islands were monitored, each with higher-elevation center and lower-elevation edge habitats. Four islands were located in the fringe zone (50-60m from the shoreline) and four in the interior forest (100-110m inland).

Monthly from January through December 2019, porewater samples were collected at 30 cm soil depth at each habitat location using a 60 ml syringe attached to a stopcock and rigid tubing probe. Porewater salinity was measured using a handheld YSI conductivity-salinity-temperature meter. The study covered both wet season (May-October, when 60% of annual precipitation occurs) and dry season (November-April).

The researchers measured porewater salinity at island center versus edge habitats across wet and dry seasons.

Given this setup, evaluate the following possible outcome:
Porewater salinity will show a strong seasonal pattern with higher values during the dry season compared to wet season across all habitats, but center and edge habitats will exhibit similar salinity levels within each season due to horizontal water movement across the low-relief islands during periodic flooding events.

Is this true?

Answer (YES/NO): NO